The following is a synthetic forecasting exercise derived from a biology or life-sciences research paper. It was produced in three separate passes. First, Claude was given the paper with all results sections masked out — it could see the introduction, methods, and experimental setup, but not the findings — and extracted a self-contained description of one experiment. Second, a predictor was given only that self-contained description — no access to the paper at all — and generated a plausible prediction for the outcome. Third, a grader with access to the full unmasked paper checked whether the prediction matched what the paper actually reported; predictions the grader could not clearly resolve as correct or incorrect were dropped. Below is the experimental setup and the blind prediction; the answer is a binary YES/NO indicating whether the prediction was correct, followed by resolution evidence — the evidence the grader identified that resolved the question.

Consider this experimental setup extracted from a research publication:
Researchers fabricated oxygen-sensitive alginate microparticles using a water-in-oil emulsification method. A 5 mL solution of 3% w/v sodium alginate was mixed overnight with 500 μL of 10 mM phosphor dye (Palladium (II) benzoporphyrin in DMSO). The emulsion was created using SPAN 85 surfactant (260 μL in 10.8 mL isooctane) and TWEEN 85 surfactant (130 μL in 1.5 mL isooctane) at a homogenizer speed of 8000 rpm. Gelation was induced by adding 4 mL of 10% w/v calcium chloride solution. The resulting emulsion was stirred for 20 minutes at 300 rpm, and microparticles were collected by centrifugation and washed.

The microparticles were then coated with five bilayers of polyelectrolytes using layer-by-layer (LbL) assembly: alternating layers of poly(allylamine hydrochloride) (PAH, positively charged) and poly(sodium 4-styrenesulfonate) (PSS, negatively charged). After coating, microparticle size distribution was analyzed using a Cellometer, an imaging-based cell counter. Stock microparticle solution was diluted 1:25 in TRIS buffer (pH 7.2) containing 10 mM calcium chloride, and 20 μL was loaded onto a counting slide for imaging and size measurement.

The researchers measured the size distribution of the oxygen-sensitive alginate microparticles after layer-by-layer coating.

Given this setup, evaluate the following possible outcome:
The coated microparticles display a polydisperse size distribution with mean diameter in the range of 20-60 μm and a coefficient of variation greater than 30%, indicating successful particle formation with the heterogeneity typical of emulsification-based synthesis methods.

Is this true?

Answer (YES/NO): NO